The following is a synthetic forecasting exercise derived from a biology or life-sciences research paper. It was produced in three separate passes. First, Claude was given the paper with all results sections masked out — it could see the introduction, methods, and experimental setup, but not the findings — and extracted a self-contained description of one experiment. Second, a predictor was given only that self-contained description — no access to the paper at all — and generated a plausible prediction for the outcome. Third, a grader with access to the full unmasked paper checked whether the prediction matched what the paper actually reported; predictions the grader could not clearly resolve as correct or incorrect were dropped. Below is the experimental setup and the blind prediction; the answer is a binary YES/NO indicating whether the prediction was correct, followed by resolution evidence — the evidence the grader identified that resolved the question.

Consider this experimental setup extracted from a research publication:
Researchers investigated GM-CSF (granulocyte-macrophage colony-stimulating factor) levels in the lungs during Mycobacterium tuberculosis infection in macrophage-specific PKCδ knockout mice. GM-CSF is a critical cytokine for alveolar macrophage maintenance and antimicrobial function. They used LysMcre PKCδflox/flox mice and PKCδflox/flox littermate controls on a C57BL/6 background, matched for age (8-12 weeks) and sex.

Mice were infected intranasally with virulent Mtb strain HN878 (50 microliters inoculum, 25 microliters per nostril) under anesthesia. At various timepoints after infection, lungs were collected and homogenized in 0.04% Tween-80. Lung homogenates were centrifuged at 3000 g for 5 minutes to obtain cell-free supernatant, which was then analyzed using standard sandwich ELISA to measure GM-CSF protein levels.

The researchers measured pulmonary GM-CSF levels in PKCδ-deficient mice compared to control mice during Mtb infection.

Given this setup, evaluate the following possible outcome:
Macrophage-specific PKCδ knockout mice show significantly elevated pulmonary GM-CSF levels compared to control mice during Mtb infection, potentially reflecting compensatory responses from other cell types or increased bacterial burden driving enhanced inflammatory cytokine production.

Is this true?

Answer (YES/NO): NO